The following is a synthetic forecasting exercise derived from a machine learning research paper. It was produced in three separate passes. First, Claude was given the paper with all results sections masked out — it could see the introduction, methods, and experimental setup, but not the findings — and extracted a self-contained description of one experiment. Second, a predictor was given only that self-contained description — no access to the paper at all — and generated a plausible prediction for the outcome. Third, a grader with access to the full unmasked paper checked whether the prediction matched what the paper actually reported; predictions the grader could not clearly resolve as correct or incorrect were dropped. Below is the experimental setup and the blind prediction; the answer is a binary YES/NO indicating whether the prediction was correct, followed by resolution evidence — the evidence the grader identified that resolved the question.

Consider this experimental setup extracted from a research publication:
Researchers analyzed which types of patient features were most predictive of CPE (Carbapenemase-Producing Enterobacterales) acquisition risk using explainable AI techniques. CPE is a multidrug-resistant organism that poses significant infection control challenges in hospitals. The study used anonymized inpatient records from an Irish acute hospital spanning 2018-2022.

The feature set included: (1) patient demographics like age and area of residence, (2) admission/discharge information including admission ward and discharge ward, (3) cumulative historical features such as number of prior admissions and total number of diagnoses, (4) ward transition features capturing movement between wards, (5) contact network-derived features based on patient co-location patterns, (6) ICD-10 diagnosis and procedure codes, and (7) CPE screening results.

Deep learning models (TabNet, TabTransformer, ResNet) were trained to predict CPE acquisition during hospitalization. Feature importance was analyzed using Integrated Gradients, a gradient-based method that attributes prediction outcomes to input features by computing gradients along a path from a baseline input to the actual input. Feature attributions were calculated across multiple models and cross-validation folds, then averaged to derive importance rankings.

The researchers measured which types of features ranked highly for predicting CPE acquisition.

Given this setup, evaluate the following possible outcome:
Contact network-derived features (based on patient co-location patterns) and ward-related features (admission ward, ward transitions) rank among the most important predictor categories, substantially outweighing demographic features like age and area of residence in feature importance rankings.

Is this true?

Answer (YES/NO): NO